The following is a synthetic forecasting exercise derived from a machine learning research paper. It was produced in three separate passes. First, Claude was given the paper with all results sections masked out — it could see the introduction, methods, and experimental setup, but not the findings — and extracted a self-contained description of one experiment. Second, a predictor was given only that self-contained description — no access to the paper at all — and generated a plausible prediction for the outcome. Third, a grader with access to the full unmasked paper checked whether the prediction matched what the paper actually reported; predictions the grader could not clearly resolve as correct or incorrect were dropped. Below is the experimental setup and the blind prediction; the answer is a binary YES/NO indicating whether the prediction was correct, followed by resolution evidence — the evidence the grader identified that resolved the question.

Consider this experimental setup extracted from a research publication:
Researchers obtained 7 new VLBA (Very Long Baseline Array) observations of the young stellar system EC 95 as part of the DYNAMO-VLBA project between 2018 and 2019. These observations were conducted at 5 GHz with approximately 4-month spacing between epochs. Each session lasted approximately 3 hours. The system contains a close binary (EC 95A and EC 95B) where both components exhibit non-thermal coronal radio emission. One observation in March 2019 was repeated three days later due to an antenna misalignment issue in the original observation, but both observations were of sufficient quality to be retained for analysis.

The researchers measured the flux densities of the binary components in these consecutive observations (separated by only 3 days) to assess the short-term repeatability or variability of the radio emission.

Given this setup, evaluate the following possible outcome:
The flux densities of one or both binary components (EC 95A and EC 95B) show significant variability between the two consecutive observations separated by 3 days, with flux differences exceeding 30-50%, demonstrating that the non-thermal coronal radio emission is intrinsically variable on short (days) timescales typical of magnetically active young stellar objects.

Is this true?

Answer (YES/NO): YES